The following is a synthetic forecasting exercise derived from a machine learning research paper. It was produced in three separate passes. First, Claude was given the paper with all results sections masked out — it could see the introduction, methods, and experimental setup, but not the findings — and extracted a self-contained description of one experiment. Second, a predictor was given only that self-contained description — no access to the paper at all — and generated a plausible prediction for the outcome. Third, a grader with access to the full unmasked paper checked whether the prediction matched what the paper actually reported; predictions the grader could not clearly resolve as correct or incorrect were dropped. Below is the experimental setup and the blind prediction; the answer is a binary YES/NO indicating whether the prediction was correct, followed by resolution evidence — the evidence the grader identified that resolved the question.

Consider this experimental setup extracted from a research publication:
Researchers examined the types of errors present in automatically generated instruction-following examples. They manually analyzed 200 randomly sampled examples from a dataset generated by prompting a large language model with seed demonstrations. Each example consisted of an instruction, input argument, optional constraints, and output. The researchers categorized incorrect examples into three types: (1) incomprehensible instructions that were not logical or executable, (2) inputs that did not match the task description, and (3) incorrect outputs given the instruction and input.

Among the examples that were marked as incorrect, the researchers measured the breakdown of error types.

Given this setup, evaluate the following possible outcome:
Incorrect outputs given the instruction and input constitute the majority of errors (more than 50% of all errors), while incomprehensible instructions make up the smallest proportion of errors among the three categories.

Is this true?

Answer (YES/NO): NO